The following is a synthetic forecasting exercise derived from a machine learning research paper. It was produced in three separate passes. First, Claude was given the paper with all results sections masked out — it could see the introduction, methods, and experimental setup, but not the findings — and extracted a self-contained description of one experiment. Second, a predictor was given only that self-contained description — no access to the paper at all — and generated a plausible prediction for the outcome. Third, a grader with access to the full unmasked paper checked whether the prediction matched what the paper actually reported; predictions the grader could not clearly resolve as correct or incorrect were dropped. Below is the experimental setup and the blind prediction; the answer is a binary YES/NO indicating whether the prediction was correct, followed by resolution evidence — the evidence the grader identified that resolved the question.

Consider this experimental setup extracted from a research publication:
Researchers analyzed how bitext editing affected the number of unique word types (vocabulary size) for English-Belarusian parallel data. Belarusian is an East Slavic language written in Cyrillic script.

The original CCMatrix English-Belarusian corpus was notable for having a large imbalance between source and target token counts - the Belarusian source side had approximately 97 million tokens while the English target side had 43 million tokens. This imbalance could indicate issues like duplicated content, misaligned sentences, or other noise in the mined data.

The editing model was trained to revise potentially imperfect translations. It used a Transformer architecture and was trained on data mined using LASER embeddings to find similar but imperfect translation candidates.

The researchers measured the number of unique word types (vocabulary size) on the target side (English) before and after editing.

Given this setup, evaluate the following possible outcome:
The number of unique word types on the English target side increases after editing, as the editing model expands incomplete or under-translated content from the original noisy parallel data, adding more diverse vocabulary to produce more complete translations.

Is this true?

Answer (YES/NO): NO